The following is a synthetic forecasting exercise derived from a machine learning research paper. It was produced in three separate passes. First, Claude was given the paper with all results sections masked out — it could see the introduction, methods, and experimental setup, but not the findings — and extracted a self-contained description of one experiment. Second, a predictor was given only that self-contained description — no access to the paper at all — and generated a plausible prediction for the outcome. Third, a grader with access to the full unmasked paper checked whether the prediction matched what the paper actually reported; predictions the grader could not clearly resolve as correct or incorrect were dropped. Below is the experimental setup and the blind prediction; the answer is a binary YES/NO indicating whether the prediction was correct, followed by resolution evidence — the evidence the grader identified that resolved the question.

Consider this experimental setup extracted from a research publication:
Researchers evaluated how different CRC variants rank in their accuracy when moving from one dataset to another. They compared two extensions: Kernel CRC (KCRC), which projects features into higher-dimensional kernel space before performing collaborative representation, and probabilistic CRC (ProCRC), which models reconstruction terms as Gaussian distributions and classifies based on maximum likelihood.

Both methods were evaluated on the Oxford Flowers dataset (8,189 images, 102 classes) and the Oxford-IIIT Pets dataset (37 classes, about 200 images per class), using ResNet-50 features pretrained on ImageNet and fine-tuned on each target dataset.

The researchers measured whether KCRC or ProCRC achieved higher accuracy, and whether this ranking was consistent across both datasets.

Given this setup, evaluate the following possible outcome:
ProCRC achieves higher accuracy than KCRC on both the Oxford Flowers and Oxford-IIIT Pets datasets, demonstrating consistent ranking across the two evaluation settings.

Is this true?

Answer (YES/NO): YES